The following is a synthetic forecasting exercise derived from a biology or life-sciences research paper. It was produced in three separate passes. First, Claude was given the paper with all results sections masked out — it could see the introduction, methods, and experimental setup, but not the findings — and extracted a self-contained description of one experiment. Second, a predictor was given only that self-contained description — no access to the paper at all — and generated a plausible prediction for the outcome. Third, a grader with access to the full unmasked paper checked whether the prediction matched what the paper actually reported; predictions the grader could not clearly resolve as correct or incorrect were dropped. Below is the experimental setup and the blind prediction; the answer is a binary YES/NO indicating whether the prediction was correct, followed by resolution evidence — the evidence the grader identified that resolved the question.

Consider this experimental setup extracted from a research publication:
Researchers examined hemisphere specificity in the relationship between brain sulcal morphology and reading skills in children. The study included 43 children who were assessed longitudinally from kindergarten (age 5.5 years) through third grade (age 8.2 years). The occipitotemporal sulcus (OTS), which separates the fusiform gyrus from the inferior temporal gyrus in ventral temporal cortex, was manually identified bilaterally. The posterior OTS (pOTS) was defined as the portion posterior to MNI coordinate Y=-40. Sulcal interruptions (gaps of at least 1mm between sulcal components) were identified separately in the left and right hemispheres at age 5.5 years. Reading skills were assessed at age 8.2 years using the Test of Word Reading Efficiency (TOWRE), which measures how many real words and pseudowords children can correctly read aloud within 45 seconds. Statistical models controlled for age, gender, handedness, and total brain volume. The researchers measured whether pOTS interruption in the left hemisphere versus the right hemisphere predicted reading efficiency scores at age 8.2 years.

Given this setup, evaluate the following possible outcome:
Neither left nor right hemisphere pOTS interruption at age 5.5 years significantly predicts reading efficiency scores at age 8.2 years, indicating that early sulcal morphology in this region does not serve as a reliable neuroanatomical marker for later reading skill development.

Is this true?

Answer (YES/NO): NO